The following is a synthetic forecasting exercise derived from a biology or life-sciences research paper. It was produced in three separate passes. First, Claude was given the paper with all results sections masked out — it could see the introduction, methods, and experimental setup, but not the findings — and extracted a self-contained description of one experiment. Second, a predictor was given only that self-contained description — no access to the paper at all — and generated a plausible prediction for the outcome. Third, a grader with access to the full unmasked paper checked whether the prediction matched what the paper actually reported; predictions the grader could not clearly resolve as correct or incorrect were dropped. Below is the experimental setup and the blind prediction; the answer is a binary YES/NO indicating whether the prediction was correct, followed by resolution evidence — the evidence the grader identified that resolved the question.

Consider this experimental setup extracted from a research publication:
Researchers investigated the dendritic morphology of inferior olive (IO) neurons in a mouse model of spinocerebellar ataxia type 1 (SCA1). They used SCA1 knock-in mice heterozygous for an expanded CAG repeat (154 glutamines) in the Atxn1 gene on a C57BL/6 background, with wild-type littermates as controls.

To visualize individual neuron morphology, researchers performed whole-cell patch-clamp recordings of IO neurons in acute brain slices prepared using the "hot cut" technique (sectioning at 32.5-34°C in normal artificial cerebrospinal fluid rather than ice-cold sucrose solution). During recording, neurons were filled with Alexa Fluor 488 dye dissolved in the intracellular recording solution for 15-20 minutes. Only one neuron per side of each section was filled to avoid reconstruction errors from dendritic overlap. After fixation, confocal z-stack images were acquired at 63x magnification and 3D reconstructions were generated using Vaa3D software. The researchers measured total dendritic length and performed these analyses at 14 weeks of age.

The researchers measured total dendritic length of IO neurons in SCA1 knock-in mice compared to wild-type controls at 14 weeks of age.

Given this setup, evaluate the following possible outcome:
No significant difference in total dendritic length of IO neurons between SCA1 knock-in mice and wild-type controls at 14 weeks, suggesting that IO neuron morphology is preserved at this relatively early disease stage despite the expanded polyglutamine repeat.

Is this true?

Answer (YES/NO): NO